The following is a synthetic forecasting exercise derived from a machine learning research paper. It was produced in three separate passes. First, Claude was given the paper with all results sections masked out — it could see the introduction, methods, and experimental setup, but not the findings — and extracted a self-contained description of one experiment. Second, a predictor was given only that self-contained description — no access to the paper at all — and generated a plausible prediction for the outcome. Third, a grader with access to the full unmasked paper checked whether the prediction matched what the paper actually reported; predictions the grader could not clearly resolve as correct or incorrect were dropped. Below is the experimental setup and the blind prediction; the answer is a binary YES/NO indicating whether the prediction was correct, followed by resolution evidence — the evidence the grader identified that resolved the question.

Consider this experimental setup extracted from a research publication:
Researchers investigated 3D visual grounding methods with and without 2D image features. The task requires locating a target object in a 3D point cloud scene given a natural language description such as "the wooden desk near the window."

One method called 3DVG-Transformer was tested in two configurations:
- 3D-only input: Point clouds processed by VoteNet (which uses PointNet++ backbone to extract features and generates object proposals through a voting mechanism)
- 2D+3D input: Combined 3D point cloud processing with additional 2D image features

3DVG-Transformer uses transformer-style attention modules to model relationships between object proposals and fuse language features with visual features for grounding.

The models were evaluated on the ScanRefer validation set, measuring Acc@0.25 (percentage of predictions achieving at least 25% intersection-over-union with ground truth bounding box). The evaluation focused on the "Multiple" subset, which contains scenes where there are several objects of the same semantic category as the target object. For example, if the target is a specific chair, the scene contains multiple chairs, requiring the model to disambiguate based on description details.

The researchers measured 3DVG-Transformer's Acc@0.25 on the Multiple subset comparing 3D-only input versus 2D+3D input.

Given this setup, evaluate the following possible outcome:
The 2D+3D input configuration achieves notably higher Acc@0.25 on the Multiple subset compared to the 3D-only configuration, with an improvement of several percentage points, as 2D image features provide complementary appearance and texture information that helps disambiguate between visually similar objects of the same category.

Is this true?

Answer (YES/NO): NO